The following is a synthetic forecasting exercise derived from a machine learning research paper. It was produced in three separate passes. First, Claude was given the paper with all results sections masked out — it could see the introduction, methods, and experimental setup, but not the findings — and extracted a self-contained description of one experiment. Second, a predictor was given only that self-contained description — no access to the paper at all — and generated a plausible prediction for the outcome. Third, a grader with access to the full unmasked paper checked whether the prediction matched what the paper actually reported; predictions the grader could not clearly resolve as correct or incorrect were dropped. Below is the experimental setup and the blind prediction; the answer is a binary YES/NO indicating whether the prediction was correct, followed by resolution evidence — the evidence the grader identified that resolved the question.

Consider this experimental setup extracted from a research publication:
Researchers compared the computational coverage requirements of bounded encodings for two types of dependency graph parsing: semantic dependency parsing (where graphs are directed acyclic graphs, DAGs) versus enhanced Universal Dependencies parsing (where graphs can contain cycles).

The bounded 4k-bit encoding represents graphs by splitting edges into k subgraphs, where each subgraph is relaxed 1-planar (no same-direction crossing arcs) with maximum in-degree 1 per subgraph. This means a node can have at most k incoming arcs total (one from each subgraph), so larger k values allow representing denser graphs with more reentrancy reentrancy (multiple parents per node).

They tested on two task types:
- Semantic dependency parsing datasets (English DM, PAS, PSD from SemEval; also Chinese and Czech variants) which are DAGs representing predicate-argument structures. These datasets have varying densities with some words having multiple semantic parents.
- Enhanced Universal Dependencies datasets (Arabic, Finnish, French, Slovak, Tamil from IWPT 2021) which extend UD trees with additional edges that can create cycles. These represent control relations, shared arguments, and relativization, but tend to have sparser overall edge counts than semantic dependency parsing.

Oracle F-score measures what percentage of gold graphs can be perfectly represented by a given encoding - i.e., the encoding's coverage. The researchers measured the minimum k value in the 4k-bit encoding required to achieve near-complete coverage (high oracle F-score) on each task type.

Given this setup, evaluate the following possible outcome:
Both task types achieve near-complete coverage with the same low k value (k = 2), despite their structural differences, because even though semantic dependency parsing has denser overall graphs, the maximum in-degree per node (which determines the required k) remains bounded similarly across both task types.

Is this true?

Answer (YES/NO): NO